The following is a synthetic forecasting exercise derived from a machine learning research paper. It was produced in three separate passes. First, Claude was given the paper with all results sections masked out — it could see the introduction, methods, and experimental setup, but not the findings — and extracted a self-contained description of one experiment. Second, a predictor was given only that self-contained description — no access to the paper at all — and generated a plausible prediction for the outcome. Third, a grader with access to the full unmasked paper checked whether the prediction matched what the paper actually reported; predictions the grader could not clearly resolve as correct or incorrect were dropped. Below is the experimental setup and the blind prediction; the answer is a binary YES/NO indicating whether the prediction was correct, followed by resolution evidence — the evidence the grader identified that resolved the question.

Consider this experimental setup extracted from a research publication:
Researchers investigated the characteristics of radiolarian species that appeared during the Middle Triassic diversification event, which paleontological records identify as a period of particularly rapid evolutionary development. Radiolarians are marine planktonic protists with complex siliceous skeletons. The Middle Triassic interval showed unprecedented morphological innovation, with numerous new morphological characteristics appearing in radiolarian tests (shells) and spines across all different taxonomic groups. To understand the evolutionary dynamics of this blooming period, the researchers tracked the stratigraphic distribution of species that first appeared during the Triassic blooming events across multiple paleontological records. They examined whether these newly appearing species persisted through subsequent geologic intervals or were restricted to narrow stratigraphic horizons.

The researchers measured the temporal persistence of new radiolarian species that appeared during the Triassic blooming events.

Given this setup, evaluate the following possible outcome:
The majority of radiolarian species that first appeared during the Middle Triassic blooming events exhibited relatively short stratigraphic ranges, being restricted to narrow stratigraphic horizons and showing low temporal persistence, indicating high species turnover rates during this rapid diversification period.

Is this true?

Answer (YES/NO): YES